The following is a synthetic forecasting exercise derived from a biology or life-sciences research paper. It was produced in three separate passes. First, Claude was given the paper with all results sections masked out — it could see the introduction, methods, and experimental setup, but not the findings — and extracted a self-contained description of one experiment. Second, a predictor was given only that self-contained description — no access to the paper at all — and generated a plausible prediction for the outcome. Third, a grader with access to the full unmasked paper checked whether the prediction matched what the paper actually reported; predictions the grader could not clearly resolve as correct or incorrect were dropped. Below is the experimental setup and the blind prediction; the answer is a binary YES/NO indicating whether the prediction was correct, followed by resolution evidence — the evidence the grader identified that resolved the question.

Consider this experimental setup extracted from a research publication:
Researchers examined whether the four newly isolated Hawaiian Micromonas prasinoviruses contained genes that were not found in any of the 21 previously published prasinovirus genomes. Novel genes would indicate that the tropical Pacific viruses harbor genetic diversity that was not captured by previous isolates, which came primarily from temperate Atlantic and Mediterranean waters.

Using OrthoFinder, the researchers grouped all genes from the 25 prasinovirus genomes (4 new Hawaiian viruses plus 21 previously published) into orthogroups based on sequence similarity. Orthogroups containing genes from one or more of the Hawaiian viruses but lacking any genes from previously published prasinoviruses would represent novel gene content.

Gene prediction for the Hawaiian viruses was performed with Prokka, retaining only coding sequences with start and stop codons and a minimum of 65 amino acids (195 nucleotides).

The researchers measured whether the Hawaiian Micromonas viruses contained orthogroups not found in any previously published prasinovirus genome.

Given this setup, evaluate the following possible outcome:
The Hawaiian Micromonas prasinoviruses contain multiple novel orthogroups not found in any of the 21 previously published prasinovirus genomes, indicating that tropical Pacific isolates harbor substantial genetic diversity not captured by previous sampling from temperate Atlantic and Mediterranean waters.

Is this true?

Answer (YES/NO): YES